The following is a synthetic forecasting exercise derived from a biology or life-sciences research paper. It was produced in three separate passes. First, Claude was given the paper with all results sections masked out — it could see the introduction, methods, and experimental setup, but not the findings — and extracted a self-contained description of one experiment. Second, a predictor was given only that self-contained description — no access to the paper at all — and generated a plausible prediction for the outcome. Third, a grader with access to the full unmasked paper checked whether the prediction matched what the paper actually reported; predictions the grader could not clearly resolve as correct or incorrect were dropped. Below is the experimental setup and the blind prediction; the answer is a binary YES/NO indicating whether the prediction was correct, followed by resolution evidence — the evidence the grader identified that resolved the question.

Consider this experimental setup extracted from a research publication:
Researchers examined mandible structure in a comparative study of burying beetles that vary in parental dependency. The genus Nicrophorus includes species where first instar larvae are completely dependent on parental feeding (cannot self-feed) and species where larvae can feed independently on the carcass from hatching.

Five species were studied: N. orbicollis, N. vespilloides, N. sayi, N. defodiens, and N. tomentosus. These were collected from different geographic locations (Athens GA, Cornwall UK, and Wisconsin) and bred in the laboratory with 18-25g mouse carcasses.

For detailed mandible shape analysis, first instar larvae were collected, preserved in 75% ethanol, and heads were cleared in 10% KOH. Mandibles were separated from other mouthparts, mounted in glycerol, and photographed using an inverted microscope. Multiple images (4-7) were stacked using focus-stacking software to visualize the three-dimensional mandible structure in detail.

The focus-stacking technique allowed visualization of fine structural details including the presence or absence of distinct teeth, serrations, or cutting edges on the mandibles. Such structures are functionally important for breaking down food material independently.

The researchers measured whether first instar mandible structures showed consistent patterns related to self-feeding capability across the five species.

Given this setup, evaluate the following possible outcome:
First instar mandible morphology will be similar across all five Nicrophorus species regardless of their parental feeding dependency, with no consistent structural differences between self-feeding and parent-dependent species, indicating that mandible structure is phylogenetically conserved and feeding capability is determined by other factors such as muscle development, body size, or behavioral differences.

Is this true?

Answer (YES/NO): NO